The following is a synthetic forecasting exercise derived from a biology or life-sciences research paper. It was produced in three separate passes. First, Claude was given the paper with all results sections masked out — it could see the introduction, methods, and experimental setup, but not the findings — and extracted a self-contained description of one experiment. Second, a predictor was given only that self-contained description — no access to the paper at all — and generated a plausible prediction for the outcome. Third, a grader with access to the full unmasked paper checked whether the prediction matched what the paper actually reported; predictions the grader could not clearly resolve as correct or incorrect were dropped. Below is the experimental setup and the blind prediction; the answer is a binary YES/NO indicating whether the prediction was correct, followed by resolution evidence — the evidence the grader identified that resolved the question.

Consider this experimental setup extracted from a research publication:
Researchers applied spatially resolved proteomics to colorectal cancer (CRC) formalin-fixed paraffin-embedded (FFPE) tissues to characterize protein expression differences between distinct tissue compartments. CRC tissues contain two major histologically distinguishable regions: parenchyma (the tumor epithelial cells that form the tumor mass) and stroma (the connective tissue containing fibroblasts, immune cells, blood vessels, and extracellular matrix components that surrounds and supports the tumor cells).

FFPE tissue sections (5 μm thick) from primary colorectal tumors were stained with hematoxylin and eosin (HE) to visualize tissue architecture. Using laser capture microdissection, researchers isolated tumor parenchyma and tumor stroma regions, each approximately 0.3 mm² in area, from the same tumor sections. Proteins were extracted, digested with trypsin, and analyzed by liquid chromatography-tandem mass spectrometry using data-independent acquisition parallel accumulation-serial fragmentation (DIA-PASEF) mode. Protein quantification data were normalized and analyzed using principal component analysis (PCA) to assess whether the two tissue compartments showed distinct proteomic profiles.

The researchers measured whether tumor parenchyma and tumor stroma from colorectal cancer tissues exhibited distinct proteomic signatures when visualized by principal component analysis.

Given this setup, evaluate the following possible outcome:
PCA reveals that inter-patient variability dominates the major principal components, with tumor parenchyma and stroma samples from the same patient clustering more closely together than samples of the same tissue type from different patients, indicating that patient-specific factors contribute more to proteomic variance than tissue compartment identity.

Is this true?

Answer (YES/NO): NO